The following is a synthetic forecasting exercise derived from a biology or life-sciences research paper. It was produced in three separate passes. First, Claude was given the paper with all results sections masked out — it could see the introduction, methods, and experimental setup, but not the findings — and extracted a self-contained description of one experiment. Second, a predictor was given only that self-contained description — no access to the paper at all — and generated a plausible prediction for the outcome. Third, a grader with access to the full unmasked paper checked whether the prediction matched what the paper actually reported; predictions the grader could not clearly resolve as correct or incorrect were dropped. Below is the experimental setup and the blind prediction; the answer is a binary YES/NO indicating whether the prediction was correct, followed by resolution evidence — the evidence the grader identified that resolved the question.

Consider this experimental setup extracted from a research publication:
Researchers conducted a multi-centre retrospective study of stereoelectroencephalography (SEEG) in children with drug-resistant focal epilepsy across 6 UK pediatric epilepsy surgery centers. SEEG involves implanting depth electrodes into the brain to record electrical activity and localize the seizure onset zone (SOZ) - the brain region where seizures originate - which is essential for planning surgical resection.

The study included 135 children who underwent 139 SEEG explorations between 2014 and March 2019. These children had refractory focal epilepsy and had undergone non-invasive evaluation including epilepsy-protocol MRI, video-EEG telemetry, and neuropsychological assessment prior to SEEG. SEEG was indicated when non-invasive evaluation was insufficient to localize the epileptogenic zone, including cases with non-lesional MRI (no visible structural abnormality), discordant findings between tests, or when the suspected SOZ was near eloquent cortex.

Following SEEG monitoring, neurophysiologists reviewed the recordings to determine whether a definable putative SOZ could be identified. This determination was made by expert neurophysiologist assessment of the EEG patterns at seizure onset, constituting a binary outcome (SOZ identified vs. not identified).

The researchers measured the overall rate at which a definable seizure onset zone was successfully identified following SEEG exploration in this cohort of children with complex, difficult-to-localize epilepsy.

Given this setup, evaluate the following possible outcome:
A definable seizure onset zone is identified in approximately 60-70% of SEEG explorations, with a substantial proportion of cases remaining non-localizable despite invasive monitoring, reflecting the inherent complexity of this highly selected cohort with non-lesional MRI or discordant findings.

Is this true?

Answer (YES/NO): NO